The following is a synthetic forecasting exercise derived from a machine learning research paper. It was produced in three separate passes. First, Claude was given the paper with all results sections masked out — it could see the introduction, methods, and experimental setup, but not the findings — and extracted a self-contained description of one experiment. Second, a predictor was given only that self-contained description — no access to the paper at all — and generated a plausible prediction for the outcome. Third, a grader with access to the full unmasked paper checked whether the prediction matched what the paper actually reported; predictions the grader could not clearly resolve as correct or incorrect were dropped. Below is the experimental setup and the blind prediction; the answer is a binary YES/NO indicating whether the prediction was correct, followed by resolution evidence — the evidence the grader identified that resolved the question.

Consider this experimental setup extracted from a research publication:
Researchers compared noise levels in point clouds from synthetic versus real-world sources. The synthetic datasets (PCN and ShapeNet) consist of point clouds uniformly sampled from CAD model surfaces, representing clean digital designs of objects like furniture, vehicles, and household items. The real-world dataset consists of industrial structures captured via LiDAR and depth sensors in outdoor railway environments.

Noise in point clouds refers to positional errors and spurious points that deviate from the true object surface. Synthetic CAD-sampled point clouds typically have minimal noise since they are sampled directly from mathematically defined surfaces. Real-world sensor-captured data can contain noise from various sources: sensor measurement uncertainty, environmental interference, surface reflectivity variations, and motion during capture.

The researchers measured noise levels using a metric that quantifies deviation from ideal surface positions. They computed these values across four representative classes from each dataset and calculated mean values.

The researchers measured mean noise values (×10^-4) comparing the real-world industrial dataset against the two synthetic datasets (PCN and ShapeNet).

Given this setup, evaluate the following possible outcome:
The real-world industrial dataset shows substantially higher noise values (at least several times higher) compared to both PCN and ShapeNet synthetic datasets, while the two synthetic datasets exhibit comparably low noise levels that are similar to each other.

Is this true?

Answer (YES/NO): YES